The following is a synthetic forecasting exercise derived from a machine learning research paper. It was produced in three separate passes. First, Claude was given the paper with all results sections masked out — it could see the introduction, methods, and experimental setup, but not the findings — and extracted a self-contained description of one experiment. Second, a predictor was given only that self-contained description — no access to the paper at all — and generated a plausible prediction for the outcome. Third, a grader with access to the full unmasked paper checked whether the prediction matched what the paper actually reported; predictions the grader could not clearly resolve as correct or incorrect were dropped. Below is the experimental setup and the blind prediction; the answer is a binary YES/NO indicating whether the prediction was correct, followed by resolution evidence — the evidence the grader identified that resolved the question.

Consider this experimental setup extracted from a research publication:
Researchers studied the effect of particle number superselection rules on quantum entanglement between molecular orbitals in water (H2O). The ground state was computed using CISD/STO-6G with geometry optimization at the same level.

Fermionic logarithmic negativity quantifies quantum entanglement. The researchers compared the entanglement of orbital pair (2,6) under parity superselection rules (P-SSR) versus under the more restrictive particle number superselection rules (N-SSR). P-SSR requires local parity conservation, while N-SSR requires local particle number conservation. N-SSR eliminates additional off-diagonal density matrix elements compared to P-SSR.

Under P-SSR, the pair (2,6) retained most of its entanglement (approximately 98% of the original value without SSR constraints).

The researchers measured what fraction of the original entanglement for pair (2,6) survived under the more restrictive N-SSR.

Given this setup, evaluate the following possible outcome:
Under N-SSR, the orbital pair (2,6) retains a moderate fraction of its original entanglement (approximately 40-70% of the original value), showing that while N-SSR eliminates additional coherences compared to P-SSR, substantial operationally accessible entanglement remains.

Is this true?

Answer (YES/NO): NO